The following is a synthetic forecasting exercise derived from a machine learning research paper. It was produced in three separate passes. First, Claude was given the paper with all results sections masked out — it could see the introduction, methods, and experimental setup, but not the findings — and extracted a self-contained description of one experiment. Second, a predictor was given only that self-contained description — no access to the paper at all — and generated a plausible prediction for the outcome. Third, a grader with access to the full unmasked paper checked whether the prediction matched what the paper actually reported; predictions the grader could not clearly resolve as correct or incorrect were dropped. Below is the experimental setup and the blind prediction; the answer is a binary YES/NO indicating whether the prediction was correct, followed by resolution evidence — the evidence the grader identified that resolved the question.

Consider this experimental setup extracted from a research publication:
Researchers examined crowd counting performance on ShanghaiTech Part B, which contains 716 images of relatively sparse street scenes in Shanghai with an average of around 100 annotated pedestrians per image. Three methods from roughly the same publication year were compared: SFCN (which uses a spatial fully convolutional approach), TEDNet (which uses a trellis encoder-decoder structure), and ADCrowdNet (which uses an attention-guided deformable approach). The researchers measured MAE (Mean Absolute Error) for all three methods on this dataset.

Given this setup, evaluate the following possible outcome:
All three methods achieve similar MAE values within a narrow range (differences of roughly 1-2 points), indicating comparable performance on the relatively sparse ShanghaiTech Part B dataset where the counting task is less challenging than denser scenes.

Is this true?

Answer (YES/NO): NO